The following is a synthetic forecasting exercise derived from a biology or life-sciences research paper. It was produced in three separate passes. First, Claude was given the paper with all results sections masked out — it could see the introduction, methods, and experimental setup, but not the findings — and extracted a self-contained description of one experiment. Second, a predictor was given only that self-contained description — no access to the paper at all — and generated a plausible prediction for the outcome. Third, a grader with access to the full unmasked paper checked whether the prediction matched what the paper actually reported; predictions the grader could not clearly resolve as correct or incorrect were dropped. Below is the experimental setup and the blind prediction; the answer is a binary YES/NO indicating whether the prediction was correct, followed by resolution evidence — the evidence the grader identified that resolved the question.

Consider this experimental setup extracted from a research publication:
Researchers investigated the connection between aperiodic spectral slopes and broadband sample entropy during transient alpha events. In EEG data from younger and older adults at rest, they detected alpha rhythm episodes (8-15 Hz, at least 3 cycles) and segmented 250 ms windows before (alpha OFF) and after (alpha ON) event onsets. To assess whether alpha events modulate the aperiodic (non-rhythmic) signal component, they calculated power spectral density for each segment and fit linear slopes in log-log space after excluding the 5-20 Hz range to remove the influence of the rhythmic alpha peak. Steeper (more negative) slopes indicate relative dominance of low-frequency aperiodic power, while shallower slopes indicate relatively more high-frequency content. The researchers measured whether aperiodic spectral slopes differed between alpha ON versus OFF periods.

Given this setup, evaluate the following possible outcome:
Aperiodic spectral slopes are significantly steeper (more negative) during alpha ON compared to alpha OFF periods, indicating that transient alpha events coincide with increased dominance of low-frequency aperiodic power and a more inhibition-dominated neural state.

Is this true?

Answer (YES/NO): YES